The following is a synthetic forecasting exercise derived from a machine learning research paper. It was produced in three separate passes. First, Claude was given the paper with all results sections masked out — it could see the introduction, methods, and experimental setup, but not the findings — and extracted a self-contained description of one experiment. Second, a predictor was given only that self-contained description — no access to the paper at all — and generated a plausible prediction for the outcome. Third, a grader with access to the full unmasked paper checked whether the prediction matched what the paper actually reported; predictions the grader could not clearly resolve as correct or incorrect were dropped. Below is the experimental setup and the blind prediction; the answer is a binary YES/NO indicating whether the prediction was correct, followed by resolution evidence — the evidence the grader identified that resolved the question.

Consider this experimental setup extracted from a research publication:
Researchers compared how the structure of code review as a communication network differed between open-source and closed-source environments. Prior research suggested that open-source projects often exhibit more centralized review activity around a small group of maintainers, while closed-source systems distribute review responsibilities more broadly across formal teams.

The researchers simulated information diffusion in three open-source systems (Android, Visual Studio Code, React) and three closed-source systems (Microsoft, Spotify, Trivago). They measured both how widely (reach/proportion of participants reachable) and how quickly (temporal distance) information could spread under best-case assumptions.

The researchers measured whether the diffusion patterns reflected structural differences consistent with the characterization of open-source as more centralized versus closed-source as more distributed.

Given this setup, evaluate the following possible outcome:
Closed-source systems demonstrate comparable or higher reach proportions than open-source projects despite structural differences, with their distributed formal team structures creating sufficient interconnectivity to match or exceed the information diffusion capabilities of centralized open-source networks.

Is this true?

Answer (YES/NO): YES